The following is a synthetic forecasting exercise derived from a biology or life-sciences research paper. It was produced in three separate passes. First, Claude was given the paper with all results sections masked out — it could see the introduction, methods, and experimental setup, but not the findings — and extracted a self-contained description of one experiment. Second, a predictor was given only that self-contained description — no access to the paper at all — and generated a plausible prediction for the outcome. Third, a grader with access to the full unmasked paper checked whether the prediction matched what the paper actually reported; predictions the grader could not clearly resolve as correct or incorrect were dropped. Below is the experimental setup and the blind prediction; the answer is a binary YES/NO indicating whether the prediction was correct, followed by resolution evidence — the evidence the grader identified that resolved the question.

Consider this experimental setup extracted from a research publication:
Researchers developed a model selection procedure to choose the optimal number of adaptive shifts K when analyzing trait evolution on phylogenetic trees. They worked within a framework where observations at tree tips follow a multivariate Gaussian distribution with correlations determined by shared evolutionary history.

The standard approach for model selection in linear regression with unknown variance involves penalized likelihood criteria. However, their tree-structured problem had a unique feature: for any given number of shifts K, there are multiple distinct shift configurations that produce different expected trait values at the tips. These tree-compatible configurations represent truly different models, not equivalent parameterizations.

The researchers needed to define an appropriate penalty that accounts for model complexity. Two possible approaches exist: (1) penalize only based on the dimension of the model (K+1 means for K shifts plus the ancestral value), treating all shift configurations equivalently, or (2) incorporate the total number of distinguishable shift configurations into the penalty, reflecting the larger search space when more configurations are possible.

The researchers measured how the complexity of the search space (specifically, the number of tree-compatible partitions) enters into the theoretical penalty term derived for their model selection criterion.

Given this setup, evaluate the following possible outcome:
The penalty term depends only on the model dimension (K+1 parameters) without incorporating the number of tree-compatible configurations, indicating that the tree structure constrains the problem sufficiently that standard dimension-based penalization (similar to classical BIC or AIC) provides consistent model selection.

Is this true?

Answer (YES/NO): NO